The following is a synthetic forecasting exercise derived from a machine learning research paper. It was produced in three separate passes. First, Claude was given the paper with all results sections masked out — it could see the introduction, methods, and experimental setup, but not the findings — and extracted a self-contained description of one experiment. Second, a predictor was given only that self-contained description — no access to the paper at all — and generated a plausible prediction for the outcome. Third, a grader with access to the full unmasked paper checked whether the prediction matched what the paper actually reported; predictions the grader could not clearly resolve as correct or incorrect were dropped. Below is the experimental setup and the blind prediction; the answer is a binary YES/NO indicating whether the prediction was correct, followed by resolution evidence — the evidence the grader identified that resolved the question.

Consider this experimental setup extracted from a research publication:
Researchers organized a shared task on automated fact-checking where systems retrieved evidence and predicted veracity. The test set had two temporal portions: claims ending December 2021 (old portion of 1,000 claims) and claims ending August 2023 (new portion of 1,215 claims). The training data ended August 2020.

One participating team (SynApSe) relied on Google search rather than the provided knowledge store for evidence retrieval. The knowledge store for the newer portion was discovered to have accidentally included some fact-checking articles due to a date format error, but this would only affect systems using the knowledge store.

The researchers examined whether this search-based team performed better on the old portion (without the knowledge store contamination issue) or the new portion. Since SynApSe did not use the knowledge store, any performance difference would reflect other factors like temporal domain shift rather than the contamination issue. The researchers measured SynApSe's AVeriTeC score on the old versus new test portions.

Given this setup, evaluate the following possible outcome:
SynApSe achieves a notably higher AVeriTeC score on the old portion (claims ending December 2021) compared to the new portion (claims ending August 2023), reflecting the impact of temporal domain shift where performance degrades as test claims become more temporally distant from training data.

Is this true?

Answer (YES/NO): NO